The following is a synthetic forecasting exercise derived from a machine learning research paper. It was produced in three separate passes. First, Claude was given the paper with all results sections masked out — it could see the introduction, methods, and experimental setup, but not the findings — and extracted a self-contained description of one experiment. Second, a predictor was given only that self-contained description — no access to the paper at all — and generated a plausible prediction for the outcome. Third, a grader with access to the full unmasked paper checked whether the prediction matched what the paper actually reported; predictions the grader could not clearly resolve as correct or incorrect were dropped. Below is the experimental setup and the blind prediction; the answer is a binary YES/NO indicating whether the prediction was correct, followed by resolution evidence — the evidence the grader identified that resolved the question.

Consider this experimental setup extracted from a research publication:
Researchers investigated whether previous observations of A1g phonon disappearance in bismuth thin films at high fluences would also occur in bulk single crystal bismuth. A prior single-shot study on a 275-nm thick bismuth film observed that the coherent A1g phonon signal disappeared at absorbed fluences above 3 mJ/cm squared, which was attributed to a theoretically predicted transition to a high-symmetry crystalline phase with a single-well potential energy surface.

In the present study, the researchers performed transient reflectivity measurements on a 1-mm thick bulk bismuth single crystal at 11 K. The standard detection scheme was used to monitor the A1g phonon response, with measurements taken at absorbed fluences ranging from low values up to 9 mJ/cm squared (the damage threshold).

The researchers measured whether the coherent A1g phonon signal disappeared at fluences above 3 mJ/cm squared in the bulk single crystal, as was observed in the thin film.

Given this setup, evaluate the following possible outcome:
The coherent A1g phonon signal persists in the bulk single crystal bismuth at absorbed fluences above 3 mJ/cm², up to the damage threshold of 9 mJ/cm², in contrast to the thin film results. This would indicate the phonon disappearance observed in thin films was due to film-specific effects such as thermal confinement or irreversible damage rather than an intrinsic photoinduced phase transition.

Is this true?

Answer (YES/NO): YES